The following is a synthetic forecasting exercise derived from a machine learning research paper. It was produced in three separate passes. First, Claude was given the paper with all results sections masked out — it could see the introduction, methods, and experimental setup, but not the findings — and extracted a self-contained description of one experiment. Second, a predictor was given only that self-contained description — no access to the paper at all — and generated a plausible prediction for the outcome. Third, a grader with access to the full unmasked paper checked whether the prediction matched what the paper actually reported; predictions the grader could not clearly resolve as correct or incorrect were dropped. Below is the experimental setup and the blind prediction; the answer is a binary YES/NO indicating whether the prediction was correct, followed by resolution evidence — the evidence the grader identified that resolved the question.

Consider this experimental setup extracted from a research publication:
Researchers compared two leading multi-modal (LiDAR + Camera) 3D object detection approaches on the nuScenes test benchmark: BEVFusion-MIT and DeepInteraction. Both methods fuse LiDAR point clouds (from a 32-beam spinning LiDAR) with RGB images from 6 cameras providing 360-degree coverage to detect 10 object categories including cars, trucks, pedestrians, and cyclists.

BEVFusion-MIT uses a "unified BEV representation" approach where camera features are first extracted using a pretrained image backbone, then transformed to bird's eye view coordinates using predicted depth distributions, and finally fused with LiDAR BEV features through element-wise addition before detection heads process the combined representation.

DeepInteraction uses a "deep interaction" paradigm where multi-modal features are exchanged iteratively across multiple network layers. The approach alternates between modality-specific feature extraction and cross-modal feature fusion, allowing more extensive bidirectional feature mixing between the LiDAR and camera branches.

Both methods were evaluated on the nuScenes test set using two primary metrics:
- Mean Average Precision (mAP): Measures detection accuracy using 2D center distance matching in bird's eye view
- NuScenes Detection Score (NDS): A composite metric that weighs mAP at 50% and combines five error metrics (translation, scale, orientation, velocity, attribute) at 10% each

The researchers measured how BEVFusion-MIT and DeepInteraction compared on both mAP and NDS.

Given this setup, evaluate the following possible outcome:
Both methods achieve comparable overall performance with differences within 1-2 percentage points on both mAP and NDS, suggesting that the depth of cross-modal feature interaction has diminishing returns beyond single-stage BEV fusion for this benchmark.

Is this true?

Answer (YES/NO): YES